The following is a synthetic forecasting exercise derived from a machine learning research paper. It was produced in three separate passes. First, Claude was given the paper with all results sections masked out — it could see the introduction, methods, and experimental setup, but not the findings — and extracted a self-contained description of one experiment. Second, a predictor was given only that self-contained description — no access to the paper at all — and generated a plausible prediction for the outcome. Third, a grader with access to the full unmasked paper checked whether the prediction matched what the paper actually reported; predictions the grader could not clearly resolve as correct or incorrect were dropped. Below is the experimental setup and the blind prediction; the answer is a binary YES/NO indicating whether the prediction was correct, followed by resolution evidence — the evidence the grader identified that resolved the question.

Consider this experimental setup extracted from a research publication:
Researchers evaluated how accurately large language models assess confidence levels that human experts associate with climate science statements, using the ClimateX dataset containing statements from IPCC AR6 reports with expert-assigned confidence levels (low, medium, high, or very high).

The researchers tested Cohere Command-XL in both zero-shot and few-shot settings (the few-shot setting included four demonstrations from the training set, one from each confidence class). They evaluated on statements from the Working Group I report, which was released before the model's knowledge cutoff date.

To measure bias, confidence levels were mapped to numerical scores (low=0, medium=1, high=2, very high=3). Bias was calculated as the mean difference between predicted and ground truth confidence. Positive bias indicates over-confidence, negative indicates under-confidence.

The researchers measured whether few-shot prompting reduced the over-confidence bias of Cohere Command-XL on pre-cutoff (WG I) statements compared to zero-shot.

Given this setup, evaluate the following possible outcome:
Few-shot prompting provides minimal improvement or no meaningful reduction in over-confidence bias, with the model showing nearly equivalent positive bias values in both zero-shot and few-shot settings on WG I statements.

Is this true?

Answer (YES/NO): YES